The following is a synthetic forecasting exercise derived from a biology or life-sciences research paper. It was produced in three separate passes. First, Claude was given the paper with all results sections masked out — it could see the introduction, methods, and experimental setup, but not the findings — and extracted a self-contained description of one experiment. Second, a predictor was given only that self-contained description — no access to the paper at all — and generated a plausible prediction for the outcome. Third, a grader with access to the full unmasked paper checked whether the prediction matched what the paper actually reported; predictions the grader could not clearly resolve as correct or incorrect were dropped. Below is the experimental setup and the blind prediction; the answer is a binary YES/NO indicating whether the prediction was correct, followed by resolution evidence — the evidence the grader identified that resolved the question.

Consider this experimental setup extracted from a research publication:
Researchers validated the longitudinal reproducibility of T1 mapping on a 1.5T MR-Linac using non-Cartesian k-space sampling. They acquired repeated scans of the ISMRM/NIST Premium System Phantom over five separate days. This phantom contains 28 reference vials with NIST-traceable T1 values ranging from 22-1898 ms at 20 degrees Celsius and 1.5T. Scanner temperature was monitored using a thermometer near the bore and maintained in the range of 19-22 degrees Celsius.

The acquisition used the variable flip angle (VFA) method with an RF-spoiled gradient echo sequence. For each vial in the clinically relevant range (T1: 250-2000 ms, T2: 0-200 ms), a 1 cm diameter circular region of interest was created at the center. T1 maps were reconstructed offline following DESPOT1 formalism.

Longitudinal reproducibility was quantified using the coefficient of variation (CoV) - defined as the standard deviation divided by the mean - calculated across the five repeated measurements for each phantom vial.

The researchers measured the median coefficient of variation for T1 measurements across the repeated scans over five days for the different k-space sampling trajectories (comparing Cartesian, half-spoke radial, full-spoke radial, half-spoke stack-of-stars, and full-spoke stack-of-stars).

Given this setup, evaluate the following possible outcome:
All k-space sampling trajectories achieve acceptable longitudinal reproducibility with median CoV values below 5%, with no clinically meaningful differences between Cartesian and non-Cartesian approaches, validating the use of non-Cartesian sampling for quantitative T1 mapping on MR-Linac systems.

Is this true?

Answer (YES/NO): YES